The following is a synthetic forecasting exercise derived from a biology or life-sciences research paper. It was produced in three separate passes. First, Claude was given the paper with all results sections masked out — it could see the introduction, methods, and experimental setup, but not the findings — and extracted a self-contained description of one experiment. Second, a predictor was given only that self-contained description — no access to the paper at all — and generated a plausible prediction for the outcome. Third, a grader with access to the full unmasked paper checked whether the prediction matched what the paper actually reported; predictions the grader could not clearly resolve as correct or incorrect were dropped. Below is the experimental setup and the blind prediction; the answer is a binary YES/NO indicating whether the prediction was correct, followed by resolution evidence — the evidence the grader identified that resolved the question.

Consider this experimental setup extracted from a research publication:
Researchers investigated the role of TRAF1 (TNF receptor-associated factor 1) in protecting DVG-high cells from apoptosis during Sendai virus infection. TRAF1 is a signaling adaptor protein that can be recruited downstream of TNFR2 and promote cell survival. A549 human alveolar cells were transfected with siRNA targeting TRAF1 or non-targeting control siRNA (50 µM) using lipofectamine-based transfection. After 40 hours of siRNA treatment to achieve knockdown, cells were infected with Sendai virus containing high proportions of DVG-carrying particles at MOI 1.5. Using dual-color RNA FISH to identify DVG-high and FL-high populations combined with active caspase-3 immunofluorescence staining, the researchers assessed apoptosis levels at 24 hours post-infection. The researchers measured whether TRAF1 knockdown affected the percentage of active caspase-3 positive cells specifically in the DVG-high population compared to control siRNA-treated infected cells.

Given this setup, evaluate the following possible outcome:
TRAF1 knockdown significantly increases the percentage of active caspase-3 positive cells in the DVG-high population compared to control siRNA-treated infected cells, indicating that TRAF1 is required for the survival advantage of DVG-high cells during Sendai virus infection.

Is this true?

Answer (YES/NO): YES